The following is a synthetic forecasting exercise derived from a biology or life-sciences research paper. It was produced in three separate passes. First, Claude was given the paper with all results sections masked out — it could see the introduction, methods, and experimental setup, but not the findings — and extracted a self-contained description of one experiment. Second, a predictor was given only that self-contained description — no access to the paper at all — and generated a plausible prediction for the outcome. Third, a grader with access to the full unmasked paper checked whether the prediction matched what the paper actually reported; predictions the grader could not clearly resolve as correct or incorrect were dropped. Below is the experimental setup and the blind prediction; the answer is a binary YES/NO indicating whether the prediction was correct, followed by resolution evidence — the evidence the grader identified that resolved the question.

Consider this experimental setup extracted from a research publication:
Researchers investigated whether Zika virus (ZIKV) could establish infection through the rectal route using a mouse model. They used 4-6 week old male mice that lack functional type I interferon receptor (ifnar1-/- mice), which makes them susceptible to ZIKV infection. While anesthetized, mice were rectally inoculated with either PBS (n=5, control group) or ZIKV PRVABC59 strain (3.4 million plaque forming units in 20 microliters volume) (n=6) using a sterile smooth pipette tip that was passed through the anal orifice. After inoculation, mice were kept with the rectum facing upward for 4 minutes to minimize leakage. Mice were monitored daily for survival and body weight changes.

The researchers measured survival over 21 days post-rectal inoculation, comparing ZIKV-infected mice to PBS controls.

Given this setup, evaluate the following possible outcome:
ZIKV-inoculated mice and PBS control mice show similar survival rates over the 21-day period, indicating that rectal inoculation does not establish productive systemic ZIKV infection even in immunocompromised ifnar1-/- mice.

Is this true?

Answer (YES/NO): NO